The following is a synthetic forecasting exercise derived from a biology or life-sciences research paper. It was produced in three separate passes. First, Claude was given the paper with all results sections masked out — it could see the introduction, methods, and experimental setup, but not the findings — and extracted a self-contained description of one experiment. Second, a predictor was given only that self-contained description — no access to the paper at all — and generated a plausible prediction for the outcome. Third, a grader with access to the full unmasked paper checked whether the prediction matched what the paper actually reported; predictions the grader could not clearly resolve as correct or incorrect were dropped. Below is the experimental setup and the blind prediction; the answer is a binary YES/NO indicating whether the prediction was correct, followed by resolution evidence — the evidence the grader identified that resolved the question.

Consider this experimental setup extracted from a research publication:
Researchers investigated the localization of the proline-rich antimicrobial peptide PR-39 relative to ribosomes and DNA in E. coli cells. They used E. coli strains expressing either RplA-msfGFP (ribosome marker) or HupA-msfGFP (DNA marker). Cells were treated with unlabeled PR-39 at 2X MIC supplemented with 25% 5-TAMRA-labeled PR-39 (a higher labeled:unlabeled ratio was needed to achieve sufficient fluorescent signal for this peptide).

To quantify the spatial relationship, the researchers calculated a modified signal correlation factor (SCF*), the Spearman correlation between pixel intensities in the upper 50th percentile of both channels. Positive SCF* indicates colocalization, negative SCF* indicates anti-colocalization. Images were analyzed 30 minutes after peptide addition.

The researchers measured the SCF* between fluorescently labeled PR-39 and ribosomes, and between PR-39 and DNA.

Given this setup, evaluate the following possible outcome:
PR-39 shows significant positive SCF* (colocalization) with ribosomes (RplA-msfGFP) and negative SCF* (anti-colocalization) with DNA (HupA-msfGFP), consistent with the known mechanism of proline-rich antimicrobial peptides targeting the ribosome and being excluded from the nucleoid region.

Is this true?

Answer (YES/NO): YES